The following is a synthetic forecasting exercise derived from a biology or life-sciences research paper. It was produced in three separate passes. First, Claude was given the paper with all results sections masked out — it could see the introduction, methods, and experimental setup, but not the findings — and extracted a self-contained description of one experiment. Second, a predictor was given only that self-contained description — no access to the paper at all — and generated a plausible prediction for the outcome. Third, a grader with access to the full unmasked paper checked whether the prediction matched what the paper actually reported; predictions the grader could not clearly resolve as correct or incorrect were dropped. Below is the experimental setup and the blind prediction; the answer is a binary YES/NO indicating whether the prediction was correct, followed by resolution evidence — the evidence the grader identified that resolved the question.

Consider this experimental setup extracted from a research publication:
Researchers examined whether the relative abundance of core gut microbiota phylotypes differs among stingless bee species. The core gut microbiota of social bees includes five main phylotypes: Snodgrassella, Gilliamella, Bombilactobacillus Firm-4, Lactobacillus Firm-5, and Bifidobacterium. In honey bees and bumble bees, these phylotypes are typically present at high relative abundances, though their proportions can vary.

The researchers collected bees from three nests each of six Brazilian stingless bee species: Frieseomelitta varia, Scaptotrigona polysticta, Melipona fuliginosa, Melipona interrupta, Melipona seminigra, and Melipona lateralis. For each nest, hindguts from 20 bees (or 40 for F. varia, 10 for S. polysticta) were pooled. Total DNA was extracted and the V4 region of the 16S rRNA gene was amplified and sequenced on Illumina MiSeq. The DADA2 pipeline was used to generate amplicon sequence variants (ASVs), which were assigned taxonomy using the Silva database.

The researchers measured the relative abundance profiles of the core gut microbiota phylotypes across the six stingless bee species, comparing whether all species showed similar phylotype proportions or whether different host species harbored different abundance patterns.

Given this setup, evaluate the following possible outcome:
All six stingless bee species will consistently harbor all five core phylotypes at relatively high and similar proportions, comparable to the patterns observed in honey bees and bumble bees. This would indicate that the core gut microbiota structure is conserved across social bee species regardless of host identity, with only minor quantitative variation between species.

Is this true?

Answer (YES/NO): NO